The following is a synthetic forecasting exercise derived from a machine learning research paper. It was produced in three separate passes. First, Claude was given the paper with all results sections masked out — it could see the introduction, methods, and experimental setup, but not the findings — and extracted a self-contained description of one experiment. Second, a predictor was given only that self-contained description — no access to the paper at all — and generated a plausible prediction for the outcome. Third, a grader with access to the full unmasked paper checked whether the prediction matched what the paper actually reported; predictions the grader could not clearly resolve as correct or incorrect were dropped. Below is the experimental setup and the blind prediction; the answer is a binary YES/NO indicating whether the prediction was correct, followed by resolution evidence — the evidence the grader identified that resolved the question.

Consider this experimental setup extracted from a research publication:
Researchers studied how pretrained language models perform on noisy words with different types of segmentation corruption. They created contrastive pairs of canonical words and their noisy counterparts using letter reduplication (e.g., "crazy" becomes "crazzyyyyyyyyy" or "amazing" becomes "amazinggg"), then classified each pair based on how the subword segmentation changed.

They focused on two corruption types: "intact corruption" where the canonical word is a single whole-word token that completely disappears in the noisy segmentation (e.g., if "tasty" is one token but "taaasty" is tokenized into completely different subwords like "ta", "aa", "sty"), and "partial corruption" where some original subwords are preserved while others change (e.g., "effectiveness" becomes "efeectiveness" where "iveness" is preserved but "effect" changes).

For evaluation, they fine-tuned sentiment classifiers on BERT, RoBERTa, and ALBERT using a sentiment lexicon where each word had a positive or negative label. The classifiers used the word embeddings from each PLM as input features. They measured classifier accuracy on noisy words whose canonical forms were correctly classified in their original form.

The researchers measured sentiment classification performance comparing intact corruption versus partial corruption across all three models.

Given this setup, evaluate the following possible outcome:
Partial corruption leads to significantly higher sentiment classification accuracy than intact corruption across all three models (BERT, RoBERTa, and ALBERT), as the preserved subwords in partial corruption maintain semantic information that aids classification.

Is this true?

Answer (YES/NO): YES